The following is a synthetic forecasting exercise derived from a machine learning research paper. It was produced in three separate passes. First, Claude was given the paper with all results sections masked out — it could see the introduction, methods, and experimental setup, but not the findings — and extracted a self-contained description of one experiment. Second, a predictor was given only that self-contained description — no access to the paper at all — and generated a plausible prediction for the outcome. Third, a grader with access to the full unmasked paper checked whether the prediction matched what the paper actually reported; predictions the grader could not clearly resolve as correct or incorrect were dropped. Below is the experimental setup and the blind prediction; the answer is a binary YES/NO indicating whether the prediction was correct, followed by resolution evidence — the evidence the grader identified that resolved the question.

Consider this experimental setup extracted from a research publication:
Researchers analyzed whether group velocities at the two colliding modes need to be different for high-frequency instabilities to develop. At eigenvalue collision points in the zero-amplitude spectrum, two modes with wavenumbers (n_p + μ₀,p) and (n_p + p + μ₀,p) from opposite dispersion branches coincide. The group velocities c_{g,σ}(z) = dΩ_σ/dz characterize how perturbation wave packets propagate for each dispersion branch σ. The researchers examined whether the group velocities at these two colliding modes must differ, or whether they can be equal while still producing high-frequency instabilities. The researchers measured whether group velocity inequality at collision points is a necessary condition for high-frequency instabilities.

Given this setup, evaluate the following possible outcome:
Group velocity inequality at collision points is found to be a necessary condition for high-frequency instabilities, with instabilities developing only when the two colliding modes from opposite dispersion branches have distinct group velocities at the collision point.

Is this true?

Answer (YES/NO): YES